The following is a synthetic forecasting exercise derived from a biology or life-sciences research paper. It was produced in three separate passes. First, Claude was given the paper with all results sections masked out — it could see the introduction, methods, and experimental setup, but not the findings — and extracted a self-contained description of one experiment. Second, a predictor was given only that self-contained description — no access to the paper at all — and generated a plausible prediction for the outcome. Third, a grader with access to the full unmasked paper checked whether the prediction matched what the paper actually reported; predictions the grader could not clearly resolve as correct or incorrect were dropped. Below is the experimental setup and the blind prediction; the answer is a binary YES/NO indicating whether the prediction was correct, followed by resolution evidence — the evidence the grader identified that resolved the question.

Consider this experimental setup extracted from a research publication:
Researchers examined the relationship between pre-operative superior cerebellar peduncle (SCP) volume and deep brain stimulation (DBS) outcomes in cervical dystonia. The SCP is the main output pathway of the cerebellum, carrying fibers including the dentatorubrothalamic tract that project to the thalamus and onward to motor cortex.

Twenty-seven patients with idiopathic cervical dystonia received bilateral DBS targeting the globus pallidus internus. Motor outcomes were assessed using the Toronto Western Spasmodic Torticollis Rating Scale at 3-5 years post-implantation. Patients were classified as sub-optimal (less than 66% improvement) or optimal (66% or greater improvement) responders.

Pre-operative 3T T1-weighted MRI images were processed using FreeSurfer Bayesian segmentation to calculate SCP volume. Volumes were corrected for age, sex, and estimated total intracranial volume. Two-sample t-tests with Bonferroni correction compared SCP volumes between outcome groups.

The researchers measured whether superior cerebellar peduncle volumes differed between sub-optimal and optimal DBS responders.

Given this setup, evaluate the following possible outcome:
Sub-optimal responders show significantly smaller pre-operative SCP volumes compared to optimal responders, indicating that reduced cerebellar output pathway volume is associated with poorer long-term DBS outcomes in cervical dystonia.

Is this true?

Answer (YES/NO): NO